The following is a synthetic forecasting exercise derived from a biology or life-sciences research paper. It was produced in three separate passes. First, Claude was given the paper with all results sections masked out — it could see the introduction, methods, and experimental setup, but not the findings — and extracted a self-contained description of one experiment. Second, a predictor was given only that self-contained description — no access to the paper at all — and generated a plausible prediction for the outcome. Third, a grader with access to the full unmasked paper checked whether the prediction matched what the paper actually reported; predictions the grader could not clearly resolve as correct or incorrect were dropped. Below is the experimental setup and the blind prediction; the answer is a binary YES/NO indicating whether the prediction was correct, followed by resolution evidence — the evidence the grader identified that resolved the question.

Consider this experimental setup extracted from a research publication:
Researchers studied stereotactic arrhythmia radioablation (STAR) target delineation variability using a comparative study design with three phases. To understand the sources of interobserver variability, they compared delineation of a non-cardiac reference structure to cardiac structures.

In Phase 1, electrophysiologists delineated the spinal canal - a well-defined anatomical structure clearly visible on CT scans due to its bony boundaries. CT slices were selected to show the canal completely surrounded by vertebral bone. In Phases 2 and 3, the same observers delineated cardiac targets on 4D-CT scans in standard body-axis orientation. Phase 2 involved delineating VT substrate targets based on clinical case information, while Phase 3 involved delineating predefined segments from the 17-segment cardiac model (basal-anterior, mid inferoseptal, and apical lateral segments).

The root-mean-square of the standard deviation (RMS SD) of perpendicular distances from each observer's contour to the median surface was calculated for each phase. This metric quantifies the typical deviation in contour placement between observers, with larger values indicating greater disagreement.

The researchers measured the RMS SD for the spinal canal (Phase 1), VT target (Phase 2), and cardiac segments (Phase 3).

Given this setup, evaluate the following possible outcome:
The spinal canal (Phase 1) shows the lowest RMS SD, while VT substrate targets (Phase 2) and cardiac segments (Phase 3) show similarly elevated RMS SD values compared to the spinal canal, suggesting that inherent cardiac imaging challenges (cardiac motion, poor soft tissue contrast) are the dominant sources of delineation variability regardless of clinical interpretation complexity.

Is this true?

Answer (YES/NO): YES